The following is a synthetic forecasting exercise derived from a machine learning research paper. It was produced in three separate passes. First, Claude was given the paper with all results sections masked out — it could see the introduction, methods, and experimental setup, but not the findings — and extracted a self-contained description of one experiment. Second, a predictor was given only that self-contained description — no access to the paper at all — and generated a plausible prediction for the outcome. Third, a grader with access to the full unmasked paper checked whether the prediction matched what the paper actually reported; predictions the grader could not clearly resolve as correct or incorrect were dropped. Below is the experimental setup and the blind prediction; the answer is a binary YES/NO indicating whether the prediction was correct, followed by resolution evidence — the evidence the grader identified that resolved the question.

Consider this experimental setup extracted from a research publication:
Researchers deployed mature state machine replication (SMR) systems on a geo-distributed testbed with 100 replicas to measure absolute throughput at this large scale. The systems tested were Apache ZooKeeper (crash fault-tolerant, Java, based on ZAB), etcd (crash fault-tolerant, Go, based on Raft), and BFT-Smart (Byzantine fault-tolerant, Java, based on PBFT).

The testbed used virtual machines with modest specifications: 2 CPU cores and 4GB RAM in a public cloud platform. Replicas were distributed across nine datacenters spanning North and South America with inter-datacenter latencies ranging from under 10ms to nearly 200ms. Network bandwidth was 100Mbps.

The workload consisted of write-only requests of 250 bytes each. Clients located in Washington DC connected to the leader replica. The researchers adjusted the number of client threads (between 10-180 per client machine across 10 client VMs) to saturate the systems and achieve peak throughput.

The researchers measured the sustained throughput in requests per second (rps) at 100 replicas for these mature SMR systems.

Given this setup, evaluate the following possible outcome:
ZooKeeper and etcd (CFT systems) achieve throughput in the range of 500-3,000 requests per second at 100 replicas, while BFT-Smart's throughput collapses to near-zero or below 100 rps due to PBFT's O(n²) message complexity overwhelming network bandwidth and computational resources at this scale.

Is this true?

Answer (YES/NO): NO